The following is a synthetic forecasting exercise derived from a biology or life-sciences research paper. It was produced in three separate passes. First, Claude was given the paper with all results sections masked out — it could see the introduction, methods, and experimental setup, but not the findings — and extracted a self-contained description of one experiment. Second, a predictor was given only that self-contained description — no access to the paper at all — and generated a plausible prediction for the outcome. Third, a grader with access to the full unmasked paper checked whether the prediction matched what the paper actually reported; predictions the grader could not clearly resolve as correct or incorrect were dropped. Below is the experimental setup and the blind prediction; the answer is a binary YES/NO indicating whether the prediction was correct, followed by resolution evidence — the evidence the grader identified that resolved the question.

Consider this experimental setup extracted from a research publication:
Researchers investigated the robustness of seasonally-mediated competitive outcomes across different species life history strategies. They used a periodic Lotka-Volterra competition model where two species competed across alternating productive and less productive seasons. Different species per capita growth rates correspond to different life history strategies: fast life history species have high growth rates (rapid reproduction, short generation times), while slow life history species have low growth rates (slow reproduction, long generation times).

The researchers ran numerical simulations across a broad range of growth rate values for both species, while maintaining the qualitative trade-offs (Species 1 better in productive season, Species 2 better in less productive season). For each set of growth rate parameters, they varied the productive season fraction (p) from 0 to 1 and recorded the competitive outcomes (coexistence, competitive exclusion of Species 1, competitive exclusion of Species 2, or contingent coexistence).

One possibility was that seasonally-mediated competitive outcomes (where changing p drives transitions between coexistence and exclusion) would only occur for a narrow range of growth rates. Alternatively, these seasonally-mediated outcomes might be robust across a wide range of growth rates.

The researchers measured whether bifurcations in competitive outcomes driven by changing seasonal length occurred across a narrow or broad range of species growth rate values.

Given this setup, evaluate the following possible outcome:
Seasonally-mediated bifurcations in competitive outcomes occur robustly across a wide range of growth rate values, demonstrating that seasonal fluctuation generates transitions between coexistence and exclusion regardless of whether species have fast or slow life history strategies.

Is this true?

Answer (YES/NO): NO